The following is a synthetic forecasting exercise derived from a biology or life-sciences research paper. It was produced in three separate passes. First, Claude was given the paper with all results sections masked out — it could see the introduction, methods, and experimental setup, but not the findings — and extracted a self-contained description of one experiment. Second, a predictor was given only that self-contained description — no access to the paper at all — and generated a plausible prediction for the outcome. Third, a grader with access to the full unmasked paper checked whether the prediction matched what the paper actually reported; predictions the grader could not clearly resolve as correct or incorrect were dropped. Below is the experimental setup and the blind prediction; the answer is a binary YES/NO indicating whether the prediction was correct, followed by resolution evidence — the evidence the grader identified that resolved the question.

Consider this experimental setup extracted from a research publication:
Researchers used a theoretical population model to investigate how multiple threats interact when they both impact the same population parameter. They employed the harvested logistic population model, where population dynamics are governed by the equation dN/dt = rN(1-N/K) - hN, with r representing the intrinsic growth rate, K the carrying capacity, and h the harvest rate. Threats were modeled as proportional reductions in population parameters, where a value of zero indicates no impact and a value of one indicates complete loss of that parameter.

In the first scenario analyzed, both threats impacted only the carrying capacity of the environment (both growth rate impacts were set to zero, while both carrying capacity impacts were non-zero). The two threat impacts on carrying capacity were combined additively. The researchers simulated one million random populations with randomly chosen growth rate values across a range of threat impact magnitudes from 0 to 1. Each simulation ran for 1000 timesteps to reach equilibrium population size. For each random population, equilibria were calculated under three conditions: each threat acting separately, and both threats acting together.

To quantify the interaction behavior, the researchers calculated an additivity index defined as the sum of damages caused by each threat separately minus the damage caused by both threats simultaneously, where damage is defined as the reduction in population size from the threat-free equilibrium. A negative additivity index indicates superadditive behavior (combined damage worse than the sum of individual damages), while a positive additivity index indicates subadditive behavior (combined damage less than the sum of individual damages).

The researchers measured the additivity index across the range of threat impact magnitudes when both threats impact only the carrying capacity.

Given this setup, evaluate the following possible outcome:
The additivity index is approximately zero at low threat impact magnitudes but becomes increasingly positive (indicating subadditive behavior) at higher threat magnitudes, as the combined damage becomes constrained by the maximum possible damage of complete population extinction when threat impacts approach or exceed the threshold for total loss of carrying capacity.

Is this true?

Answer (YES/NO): YES